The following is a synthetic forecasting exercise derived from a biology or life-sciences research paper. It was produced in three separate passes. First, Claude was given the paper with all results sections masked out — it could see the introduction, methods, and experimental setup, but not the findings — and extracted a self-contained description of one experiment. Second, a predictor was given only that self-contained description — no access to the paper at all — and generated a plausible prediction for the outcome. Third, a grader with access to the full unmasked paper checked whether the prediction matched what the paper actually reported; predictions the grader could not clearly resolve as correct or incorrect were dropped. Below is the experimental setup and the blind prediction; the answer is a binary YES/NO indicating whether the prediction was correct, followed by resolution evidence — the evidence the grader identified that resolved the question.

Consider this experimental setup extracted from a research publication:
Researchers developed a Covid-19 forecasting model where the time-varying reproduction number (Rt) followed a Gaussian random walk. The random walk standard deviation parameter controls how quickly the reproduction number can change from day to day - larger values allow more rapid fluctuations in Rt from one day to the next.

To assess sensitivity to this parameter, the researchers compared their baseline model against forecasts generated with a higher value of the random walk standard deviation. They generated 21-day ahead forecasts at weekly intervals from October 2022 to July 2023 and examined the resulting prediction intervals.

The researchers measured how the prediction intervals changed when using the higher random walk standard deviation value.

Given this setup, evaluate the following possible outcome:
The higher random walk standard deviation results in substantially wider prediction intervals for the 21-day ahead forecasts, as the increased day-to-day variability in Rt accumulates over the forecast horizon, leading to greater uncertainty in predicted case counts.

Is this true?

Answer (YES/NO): YES